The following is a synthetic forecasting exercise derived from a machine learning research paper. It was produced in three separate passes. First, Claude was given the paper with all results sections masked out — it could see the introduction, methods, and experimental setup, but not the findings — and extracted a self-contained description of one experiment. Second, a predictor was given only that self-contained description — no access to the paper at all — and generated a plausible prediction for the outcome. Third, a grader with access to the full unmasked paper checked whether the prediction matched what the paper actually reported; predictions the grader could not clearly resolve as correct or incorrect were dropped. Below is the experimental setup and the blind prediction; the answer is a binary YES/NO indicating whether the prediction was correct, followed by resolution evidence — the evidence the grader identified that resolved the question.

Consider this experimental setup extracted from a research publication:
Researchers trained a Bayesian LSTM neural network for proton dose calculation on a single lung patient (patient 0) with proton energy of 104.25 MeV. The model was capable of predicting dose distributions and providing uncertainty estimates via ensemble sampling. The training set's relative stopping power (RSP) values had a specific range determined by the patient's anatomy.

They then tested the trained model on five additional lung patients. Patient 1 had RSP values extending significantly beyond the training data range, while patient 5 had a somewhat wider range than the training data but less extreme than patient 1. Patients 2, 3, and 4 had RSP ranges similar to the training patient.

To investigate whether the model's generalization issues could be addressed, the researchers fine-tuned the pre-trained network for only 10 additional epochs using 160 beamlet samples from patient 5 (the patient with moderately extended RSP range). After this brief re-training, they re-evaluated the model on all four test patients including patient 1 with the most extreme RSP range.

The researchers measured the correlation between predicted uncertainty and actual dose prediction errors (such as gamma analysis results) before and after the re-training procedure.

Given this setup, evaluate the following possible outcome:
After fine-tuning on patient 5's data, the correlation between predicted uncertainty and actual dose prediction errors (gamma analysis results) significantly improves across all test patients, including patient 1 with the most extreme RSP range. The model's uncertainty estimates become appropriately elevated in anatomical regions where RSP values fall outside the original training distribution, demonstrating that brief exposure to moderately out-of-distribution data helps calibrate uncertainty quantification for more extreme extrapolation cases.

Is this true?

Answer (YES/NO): YES